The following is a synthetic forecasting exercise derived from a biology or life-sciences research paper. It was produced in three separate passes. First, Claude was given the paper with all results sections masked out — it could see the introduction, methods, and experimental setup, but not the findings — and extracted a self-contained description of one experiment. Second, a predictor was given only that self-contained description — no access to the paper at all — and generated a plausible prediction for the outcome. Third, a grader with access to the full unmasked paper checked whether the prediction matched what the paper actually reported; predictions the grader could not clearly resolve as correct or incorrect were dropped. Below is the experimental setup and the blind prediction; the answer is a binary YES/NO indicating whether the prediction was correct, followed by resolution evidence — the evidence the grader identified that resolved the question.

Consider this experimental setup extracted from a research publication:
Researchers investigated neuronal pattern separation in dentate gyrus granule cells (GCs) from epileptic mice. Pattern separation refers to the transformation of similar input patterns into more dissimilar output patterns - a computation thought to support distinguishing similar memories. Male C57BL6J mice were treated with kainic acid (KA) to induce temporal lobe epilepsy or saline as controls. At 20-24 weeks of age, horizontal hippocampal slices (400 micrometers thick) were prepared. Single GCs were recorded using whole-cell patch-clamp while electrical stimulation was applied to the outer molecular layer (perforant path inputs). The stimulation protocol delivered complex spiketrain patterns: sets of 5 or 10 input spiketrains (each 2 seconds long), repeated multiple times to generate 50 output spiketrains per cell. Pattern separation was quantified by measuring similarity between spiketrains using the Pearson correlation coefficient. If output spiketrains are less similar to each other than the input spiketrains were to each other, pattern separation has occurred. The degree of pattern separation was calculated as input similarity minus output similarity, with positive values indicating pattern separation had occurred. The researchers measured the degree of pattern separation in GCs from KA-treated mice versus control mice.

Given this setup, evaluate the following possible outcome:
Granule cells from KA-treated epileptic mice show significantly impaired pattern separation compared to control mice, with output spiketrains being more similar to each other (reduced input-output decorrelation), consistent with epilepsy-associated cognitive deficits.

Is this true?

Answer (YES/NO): YES